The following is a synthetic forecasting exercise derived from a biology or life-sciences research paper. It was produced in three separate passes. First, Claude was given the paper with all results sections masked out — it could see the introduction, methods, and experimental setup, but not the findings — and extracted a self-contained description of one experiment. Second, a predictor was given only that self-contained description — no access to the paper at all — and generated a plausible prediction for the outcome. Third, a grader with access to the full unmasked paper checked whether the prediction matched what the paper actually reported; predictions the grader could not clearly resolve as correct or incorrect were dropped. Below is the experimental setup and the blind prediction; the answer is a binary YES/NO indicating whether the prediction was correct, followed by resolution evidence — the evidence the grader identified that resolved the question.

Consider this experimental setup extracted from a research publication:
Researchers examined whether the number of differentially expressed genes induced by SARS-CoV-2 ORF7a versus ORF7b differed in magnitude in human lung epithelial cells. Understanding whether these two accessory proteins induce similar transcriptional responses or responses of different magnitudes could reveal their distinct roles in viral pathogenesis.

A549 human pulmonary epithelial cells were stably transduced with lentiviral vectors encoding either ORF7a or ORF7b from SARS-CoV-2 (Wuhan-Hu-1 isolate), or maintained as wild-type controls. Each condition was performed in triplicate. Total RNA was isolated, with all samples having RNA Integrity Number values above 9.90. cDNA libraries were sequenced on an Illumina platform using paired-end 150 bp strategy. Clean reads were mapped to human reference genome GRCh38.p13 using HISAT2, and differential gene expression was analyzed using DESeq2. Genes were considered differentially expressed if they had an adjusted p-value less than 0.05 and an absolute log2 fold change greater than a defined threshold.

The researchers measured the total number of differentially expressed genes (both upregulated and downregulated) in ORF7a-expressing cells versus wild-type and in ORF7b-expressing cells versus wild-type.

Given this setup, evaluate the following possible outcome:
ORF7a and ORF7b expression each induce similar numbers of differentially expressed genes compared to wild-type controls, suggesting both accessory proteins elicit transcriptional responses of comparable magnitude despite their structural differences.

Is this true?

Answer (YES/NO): YES